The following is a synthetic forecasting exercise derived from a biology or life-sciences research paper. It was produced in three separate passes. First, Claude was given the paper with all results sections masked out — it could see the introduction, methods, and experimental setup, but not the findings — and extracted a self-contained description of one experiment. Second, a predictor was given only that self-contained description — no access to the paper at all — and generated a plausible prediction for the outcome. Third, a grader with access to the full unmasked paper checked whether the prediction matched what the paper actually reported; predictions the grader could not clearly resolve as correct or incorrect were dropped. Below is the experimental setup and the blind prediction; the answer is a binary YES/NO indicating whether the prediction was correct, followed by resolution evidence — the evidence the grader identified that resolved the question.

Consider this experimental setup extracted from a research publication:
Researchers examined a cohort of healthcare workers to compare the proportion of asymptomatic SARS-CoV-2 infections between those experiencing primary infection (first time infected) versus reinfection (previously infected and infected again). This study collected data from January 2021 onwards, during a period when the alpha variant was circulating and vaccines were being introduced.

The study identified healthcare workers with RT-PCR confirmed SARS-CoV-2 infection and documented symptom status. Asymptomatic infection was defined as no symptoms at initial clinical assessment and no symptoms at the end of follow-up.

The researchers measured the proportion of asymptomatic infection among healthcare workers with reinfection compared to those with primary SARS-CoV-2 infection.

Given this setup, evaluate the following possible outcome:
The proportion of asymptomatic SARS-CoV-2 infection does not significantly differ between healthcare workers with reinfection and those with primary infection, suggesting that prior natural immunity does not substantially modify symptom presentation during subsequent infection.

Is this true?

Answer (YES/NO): NO